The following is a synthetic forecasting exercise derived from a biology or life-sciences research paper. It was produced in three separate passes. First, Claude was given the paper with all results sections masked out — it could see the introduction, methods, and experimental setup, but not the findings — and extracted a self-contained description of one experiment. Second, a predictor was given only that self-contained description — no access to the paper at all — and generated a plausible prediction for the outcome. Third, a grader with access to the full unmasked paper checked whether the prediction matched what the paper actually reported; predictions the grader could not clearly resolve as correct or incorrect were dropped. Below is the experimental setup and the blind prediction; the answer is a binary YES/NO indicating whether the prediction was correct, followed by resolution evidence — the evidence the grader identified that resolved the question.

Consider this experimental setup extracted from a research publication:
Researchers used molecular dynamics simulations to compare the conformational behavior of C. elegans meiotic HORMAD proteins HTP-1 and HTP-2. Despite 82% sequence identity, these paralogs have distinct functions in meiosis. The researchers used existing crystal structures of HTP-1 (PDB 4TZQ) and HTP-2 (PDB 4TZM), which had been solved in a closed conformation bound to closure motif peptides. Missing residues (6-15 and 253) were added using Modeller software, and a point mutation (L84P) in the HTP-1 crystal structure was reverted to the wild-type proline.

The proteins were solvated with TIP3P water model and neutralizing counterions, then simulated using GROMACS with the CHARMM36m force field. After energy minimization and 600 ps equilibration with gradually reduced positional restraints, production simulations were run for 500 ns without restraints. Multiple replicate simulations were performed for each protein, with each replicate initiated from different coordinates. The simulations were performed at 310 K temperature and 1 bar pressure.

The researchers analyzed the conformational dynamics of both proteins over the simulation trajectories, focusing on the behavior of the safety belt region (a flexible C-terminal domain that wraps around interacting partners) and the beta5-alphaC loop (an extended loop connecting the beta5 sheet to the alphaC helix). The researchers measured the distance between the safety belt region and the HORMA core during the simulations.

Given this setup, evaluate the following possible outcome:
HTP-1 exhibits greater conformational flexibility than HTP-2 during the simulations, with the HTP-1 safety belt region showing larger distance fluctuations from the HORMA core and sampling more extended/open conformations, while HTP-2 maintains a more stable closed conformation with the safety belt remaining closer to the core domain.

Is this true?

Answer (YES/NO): NO